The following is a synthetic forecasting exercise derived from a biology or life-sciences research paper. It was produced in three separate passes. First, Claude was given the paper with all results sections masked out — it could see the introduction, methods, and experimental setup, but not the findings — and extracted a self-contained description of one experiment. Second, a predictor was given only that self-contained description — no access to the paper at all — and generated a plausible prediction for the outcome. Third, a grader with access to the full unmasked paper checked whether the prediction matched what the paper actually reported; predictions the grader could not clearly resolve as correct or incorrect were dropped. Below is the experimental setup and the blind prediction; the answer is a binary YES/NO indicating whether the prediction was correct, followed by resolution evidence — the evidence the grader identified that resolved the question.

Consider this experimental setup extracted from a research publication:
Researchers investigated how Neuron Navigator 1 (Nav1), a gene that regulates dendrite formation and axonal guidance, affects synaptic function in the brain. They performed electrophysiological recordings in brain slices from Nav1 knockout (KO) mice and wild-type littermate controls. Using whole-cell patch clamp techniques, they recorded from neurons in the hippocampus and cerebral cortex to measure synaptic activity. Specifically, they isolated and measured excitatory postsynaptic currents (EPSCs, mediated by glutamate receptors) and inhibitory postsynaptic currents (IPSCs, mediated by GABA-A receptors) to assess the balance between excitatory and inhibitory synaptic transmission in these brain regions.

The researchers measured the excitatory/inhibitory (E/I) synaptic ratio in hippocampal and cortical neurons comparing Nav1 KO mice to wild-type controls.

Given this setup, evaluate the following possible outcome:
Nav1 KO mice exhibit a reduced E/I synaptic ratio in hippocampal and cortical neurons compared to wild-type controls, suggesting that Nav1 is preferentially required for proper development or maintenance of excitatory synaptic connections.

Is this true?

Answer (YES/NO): NO